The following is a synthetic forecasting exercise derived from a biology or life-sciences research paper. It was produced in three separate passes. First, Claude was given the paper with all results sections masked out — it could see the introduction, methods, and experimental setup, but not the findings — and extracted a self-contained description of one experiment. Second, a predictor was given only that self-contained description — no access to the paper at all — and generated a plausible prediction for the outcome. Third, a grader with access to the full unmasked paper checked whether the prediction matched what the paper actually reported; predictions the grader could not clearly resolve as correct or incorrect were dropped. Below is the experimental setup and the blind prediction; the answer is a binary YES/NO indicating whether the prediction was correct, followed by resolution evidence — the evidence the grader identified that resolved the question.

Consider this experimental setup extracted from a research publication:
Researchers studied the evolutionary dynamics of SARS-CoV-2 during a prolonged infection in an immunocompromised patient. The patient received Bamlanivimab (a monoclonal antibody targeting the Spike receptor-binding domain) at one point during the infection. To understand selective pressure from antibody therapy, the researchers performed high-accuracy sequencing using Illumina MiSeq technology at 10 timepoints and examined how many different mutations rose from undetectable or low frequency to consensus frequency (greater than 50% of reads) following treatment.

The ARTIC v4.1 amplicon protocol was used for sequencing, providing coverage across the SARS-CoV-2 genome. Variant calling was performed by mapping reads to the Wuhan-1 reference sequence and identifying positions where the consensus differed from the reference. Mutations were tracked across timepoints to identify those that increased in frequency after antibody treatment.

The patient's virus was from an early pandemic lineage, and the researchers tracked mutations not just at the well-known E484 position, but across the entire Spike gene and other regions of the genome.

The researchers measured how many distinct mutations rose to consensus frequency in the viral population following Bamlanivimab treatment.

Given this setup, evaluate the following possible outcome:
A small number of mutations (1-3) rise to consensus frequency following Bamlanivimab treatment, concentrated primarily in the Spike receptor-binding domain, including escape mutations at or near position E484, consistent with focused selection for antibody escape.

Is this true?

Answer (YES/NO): NO